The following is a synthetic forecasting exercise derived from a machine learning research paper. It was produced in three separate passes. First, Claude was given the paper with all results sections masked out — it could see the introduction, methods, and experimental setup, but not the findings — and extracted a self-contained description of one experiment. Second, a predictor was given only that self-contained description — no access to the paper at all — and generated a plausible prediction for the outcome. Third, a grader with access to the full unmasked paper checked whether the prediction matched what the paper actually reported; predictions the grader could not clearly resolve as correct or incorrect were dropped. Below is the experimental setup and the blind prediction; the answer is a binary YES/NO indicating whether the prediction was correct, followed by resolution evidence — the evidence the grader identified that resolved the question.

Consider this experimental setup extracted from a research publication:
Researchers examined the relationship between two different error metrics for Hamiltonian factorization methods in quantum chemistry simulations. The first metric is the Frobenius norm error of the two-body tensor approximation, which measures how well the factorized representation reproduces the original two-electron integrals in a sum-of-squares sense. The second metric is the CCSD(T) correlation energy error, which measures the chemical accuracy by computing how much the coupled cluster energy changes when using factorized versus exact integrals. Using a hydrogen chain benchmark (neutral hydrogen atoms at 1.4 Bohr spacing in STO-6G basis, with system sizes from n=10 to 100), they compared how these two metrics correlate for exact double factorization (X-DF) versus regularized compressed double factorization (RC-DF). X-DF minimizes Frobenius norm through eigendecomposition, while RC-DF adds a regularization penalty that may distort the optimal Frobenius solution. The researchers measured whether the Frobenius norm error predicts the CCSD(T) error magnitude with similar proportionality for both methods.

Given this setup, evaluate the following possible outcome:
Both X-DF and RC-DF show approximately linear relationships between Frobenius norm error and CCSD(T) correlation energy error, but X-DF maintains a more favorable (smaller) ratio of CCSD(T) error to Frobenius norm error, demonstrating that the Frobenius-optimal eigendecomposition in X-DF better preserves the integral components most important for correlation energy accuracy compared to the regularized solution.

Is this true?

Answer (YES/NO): NO